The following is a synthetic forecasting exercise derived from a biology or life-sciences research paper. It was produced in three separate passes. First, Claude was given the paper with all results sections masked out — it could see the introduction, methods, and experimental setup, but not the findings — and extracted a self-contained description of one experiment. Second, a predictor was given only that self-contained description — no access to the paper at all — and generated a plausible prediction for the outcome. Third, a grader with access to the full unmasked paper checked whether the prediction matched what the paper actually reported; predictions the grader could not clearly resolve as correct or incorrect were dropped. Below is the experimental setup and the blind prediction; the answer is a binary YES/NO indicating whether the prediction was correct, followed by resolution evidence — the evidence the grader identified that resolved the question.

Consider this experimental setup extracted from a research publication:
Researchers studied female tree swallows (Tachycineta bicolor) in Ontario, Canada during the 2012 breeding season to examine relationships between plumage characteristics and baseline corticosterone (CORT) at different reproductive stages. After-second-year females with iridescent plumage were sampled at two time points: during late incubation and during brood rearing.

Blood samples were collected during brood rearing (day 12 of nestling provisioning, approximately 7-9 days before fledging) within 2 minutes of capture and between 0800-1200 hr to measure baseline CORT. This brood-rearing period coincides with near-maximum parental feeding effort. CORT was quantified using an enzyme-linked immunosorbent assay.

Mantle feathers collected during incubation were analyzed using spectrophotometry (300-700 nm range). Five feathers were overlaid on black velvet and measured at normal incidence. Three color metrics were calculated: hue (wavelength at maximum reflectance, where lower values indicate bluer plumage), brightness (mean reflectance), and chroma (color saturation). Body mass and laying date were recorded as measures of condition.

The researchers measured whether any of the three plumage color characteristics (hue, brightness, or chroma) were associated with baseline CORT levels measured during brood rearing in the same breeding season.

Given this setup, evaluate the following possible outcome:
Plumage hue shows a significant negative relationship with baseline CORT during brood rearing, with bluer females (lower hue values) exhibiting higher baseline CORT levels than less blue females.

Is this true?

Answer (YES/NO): NO